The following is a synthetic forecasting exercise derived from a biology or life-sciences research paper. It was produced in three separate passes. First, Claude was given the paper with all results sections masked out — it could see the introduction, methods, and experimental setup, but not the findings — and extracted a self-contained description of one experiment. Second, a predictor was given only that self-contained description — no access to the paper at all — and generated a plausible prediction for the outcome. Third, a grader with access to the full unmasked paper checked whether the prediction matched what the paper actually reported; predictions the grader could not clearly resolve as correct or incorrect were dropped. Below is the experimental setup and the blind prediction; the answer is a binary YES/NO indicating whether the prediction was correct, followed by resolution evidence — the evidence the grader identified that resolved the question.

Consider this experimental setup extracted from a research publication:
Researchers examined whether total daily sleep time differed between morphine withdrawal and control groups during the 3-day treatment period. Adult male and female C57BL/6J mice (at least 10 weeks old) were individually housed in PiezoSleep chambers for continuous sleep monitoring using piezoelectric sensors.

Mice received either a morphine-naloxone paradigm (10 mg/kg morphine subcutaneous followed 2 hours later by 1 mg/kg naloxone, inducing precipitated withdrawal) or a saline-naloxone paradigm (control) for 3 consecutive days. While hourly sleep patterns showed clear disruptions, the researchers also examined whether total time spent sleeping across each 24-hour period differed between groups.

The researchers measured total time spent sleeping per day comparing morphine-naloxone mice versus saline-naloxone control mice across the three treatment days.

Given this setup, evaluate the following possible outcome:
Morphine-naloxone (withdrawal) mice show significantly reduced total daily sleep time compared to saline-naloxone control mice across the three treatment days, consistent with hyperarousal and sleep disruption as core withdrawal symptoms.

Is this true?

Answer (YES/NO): NO